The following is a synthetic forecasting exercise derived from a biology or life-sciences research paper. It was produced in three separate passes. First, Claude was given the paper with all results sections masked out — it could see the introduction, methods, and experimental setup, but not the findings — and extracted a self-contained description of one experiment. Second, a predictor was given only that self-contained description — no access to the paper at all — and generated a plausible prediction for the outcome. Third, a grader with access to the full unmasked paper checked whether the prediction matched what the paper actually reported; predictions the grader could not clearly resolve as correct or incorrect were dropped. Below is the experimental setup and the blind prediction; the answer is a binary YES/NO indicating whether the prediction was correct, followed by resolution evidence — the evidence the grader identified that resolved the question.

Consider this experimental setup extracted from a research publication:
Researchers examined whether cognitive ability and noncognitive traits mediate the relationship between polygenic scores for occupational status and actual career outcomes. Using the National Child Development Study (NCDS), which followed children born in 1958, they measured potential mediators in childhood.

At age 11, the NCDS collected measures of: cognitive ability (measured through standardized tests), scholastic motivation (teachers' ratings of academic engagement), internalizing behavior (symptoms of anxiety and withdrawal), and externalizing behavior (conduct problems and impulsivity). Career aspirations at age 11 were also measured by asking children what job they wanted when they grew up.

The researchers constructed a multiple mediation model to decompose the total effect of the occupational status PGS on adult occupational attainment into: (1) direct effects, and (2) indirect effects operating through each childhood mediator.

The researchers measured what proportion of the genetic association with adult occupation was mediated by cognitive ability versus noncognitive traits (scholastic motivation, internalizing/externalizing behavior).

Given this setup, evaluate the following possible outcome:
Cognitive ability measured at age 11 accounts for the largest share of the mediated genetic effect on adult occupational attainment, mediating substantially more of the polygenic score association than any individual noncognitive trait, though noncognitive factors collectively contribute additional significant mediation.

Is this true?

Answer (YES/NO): YES